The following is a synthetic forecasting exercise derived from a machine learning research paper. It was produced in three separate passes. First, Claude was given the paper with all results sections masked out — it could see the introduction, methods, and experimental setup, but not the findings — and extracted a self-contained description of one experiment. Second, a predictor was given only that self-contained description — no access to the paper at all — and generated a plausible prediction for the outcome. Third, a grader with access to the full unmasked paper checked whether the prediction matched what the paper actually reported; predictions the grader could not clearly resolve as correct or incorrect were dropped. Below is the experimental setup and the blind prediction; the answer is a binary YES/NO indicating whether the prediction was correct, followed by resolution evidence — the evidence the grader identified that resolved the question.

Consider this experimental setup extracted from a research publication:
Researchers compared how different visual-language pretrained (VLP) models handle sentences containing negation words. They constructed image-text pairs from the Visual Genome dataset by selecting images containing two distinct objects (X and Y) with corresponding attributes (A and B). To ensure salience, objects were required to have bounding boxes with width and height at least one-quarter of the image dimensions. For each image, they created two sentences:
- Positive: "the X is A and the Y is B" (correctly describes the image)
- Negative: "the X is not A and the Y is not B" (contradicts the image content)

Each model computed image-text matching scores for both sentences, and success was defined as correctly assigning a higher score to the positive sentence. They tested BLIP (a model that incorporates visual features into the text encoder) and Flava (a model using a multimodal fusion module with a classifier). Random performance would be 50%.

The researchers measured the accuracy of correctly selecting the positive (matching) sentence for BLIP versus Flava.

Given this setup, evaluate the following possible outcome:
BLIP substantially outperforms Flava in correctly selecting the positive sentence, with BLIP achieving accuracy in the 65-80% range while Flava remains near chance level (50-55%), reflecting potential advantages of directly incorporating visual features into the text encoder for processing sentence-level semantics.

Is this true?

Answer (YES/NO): NO